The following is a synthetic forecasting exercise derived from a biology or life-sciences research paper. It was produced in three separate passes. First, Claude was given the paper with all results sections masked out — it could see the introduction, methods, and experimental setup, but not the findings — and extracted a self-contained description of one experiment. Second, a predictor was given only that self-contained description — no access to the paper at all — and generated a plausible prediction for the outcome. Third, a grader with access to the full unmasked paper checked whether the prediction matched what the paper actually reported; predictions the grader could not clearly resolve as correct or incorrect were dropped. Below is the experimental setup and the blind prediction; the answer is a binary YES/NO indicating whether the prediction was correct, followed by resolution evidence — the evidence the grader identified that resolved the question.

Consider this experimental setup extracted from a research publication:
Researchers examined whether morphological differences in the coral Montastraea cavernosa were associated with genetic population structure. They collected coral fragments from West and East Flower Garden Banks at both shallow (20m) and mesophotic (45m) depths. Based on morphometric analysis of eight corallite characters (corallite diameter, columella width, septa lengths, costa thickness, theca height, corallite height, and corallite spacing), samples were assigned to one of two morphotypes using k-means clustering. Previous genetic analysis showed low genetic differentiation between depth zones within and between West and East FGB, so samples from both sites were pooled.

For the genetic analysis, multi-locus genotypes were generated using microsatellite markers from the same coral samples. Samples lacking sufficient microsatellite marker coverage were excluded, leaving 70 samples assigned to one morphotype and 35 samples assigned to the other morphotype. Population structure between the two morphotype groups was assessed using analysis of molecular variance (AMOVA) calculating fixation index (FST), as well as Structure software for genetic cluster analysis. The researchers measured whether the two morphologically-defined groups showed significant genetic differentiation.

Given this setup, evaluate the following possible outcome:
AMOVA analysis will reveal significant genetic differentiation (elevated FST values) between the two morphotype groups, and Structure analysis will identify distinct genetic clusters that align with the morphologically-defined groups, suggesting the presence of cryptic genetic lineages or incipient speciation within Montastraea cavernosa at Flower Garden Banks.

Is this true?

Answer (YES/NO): NO